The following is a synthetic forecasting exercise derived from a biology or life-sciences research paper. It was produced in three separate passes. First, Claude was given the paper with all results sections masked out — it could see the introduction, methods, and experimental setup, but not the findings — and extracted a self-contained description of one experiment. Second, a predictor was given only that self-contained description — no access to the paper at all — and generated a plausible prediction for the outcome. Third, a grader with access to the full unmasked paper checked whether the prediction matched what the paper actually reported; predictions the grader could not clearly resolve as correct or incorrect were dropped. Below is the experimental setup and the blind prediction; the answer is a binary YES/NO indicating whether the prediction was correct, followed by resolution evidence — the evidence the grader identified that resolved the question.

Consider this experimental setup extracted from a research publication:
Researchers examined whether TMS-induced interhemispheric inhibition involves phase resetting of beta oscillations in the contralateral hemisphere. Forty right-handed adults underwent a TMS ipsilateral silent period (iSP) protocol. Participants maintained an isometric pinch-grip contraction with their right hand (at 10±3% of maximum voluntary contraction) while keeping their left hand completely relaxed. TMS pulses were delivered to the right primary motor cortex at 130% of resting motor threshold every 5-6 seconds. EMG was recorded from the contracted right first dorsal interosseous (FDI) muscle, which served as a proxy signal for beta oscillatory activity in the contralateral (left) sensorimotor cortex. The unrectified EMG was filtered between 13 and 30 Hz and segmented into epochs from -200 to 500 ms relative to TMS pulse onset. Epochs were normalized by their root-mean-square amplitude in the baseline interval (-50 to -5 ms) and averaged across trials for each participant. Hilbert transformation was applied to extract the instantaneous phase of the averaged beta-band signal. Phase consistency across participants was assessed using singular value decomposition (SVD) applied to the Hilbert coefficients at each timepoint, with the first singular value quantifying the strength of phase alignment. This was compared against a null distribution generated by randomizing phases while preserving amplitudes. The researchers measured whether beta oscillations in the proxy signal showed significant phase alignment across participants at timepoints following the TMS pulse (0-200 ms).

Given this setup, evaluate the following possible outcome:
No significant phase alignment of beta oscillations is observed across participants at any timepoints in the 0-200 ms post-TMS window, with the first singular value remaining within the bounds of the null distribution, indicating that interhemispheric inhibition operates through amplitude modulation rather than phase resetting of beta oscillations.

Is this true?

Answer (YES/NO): NO